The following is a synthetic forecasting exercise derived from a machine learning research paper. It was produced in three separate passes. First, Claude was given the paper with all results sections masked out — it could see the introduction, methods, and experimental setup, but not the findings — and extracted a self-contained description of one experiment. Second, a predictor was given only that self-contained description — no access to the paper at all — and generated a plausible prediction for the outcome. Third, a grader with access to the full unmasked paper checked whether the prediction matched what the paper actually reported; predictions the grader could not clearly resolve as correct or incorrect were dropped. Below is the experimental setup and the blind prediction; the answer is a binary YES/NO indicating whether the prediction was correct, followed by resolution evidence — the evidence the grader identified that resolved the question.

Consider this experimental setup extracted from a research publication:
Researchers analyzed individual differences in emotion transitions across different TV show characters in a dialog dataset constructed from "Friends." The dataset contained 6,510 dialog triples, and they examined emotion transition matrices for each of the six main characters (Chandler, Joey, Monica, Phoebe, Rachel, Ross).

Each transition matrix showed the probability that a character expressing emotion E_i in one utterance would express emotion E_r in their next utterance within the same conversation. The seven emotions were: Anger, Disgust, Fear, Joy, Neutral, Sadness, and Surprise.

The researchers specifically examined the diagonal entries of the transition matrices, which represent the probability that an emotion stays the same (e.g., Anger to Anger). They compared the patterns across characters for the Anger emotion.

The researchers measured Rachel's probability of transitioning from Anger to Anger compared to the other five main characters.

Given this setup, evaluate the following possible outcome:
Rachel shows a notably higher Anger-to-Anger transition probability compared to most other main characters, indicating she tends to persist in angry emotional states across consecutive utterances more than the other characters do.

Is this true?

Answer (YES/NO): YES